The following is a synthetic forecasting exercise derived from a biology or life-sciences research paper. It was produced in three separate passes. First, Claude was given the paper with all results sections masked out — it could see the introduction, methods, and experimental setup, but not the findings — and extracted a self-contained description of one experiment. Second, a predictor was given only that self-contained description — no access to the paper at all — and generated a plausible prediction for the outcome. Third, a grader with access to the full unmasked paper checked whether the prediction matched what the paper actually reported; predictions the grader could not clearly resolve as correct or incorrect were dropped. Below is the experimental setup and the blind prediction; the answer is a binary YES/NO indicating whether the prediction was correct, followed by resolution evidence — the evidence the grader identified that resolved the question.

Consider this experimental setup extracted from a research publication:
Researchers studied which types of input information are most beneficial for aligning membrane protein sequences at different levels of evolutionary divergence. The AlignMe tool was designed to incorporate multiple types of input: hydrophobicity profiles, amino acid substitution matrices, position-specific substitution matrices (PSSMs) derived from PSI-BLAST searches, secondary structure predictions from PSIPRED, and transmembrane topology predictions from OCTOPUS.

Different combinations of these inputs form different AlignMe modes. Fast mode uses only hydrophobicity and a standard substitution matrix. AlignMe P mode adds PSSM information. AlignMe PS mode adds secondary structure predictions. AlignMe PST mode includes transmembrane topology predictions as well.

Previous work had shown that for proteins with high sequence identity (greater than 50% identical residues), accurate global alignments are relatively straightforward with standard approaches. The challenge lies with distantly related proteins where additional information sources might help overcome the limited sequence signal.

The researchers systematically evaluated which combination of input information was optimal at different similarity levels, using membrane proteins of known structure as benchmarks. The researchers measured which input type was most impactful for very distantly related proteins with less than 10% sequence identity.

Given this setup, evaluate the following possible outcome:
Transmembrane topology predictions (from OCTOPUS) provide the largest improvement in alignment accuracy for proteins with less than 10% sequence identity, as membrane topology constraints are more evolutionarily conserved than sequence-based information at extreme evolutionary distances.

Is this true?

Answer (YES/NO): YES